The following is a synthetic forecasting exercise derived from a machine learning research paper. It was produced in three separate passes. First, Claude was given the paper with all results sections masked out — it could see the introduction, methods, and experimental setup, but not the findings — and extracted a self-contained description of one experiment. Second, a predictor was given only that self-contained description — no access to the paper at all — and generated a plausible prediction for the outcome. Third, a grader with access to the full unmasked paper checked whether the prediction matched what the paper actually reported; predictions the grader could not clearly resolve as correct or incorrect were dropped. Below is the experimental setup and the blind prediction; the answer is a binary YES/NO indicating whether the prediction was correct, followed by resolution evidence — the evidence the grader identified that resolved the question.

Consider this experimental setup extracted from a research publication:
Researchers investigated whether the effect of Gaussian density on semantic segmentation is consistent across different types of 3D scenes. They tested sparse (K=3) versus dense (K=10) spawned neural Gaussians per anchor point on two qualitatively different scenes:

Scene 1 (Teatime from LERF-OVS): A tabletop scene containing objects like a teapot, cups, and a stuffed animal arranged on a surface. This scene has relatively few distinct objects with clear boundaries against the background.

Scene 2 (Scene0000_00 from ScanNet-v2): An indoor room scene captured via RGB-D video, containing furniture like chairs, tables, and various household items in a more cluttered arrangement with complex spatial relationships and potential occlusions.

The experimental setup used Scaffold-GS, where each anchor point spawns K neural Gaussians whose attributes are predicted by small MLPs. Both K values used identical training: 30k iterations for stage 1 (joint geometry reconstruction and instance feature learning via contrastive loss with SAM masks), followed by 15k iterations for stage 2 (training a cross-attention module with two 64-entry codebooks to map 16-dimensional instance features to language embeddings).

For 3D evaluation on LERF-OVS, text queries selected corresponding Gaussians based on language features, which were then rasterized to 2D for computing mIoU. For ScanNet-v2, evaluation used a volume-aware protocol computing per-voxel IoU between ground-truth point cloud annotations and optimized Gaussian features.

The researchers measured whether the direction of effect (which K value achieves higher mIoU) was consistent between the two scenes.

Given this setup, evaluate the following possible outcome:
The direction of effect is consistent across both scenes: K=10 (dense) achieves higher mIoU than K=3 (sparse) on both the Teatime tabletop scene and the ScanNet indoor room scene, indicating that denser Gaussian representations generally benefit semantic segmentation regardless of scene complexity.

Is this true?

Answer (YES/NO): NO